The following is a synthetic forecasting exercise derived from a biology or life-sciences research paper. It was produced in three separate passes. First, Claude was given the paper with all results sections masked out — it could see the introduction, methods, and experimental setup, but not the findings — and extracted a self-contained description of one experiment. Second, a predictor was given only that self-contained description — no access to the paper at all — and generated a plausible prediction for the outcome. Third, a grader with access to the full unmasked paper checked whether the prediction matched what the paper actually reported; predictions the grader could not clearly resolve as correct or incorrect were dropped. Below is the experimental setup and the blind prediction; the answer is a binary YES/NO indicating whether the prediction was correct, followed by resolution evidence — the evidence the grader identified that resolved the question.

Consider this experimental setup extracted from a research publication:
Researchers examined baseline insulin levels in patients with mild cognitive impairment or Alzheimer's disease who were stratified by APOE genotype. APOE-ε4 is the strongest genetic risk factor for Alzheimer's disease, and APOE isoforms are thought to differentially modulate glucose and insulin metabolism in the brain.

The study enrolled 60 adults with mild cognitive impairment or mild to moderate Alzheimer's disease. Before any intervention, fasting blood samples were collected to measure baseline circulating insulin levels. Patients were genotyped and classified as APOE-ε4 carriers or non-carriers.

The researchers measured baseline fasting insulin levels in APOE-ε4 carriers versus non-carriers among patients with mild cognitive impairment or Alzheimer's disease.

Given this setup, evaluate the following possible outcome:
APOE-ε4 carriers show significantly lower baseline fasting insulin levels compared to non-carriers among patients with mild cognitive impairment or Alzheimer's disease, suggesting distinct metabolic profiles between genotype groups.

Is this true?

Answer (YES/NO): NO